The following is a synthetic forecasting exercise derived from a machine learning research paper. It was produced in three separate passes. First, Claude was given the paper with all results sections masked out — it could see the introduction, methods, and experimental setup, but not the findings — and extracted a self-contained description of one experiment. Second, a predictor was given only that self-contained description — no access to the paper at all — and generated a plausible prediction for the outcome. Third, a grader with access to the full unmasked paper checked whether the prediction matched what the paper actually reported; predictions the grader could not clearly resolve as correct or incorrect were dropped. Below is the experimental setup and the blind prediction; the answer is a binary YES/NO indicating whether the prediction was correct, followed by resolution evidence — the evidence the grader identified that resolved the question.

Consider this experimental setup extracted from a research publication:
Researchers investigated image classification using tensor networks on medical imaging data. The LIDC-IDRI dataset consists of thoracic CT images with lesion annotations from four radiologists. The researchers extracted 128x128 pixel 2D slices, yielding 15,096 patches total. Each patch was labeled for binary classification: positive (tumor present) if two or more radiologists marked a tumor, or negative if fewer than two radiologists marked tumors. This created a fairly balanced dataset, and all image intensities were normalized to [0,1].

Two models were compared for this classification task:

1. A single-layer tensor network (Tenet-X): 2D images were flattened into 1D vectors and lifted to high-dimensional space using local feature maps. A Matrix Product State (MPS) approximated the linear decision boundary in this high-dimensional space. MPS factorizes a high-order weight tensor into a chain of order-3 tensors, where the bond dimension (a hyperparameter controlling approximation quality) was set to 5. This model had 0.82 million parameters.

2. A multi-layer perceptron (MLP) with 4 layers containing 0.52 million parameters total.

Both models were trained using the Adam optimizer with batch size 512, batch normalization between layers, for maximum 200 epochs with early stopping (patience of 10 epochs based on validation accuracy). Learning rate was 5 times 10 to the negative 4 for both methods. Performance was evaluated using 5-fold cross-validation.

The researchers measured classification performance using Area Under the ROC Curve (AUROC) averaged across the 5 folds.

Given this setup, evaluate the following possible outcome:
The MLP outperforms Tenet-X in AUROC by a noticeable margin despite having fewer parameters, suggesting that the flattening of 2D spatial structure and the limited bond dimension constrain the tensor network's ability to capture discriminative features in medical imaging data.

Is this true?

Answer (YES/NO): YES